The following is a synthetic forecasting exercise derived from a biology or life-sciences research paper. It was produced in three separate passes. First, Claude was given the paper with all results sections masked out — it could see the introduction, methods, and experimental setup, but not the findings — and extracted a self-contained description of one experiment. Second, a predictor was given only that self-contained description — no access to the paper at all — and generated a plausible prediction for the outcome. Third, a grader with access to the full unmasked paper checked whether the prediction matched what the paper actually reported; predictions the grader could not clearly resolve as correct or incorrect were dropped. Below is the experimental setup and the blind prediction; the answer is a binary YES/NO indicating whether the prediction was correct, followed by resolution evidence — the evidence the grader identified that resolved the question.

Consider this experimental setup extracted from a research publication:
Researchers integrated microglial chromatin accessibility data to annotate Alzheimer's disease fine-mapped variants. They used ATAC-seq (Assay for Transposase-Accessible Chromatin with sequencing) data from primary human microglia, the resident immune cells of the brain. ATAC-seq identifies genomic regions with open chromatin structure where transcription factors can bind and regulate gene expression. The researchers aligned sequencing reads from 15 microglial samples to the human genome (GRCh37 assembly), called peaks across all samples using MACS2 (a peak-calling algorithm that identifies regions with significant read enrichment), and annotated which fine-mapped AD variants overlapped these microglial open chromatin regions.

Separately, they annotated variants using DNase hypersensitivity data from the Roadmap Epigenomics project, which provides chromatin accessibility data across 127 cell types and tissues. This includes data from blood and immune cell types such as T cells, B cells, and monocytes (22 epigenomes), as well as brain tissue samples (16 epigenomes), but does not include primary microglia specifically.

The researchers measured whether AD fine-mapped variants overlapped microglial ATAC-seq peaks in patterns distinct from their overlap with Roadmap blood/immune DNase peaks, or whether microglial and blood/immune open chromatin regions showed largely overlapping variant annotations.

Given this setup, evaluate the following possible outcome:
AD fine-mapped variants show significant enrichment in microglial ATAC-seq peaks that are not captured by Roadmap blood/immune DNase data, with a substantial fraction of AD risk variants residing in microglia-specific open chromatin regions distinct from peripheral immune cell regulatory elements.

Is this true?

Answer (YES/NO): NO